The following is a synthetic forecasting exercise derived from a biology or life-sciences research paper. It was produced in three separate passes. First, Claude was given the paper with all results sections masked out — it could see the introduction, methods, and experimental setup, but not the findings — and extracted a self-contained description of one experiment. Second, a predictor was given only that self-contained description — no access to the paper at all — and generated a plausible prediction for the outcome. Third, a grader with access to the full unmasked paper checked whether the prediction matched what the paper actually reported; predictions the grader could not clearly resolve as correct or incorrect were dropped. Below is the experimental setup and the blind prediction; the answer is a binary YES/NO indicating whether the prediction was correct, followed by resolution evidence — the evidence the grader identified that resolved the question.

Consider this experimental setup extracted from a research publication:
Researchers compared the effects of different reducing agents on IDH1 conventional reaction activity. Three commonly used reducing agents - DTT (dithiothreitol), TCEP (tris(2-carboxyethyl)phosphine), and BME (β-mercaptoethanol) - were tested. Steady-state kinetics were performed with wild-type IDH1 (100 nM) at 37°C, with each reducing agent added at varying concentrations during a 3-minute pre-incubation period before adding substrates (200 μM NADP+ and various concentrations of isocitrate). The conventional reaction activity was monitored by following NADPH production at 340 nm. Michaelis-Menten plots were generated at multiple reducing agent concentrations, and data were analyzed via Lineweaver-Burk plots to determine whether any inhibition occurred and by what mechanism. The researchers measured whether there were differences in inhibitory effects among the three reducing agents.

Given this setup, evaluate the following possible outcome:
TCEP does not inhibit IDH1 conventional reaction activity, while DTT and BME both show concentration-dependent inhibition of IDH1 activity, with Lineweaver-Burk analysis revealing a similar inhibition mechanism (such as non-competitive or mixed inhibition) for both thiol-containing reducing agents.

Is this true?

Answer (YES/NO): NO